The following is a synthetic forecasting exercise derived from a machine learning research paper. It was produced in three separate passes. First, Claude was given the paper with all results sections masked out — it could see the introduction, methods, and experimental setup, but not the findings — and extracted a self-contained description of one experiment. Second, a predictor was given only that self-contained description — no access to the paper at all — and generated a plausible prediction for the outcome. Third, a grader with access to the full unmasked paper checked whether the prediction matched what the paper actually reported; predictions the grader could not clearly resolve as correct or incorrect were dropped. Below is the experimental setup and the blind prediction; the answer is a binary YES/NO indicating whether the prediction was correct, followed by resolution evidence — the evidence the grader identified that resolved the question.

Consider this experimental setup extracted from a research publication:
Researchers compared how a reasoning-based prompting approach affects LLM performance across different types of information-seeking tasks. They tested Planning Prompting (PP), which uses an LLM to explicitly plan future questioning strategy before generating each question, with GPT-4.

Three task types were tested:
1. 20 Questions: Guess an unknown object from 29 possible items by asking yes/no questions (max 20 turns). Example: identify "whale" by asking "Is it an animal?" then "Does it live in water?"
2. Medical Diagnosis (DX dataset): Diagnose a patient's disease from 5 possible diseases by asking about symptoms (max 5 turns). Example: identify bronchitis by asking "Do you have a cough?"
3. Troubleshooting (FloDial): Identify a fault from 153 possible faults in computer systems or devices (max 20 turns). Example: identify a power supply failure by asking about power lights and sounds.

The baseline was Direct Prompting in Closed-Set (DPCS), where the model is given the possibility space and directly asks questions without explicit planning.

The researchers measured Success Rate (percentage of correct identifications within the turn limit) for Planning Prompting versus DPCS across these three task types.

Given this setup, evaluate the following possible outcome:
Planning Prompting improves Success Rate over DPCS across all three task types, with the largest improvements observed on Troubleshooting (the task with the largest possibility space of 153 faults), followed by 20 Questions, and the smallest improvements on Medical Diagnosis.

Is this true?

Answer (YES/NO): NO